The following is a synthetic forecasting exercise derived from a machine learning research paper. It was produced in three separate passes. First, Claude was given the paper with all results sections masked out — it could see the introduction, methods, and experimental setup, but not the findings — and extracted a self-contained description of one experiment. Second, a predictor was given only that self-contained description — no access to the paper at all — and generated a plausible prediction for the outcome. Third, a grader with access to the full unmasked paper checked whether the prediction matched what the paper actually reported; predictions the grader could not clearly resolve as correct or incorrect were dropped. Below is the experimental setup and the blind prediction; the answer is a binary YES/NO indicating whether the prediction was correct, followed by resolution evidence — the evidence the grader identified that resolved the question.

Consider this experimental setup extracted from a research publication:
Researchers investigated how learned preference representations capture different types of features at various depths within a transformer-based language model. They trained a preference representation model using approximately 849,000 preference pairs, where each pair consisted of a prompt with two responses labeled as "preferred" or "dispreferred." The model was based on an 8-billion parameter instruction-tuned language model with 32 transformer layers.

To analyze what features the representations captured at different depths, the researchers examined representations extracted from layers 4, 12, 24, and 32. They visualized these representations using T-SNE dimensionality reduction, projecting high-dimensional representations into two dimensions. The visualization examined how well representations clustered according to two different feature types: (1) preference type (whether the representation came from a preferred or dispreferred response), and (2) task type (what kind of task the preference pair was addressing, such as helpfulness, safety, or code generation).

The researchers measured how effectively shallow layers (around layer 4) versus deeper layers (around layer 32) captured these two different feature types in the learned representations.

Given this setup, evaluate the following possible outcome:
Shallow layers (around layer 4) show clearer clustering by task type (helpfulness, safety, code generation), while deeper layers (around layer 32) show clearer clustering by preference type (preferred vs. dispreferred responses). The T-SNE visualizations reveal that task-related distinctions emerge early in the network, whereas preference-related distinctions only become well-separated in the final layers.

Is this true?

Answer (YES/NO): YES